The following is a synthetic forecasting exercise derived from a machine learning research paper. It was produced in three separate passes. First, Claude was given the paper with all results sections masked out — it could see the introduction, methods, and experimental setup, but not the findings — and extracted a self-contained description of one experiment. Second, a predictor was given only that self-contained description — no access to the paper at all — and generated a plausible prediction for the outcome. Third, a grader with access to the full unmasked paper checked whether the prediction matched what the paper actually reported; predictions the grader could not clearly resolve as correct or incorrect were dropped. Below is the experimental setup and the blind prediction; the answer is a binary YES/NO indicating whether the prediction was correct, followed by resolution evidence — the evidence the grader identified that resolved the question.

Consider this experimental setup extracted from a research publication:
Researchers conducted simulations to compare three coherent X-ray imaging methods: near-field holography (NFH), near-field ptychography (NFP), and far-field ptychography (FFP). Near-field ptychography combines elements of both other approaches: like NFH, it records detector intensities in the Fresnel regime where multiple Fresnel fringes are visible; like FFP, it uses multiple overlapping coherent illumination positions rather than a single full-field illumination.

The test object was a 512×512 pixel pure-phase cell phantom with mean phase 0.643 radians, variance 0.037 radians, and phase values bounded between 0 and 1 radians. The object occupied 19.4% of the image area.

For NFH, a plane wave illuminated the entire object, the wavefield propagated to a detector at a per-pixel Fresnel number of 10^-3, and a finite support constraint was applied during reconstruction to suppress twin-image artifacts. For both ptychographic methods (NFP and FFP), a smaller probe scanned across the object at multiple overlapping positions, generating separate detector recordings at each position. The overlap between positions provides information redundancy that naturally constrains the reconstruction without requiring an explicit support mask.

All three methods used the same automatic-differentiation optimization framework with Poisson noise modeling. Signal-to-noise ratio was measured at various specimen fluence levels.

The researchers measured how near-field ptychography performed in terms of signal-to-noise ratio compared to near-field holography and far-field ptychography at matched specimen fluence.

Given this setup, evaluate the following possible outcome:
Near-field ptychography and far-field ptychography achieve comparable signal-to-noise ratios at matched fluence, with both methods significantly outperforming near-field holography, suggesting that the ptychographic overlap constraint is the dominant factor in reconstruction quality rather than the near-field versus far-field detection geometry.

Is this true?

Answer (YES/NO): NO